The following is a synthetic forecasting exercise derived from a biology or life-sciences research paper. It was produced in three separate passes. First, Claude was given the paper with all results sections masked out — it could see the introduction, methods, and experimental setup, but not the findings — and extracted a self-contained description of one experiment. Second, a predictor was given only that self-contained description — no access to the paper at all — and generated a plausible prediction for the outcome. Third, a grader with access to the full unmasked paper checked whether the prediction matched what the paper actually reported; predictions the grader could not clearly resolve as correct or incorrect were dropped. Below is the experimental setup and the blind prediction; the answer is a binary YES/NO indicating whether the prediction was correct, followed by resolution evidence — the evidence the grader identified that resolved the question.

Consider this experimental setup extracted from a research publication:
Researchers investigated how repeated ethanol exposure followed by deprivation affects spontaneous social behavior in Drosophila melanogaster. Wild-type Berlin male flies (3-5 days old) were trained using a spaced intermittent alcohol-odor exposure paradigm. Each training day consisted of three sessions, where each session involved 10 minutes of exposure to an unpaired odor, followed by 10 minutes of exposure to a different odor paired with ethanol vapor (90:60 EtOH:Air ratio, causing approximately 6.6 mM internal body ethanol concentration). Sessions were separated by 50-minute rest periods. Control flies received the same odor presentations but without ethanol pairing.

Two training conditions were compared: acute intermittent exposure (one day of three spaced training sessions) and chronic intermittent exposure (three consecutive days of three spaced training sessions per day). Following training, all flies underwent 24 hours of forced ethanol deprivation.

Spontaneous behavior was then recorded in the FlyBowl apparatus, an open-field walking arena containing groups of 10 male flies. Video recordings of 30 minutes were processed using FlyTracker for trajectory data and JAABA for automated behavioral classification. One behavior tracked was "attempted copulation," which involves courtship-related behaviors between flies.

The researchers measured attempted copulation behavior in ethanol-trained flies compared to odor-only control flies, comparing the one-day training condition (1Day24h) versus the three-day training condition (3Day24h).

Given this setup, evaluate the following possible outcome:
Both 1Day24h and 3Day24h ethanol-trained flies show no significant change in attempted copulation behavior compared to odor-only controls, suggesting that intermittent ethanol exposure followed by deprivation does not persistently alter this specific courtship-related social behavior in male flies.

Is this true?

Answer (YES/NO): NO